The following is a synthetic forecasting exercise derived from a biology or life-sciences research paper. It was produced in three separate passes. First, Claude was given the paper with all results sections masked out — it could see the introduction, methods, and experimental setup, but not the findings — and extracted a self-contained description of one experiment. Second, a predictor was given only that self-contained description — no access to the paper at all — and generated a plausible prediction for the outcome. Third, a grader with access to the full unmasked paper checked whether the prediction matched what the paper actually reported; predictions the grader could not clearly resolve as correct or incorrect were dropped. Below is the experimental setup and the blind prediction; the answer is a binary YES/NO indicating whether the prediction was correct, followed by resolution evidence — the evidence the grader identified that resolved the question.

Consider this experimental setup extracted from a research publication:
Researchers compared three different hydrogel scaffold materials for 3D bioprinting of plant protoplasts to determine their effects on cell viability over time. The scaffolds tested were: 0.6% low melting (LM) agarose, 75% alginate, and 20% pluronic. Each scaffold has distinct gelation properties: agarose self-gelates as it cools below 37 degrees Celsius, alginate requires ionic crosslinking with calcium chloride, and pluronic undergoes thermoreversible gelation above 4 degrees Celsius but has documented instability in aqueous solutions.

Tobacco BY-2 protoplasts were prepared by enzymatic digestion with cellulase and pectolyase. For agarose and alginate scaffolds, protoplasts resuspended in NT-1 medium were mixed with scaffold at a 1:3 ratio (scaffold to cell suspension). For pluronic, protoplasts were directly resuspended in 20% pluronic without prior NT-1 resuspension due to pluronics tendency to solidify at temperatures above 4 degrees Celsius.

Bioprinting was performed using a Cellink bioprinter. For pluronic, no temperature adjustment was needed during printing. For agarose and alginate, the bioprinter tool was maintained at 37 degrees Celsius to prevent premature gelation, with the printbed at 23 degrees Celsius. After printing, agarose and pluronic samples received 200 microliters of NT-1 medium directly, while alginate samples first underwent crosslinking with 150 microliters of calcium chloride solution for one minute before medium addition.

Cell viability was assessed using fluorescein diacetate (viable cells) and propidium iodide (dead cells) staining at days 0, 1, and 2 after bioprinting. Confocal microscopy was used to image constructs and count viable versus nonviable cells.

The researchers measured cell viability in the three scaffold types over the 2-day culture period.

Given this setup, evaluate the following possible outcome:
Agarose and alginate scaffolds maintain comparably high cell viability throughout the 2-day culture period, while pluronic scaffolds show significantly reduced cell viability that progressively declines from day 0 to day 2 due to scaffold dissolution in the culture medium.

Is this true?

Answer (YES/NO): NO